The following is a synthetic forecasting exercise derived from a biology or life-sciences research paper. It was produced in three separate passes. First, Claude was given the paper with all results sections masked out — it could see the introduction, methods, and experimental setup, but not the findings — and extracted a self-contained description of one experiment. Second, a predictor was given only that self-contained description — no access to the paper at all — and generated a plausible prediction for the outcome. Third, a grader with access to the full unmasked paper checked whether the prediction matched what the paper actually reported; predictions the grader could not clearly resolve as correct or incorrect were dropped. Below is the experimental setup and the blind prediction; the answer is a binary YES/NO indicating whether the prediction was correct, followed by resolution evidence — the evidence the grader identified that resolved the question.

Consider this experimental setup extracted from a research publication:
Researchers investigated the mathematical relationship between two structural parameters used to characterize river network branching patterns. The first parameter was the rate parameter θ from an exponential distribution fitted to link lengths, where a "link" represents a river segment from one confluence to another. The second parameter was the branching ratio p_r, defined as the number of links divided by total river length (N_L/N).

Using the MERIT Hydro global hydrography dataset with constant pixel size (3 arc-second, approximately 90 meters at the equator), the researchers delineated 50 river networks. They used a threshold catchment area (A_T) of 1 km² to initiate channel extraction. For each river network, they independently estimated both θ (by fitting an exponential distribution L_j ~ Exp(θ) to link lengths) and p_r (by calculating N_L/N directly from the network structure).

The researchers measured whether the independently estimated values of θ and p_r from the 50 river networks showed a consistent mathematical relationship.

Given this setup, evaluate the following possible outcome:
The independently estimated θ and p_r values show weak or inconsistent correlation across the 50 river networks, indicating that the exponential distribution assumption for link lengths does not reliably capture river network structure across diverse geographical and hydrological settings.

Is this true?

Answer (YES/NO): NO